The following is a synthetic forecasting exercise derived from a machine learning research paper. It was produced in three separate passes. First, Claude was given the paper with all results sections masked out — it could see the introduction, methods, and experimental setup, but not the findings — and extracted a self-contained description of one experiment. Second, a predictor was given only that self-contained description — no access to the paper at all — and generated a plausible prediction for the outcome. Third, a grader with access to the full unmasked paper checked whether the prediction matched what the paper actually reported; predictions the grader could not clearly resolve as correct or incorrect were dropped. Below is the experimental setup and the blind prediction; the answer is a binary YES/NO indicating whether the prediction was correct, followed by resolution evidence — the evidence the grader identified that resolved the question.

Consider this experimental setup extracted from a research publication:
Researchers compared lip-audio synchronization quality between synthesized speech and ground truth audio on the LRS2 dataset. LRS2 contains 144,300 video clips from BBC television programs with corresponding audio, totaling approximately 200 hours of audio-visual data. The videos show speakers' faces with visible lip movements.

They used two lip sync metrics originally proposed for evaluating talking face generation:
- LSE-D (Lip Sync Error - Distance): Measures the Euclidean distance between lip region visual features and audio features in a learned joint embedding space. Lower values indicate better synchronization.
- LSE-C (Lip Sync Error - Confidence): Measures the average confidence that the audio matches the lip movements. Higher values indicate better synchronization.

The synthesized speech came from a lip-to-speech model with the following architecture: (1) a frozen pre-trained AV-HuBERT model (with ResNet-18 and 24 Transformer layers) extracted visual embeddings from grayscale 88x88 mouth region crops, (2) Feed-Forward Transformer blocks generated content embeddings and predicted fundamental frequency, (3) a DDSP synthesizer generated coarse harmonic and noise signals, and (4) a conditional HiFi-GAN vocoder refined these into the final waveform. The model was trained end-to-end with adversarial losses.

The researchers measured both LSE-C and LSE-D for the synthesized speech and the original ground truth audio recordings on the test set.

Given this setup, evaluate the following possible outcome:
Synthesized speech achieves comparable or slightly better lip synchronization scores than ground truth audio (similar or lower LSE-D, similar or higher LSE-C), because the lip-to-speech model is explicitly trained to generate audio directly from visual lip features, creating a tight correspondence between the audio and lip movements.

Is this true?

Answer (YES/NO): YES